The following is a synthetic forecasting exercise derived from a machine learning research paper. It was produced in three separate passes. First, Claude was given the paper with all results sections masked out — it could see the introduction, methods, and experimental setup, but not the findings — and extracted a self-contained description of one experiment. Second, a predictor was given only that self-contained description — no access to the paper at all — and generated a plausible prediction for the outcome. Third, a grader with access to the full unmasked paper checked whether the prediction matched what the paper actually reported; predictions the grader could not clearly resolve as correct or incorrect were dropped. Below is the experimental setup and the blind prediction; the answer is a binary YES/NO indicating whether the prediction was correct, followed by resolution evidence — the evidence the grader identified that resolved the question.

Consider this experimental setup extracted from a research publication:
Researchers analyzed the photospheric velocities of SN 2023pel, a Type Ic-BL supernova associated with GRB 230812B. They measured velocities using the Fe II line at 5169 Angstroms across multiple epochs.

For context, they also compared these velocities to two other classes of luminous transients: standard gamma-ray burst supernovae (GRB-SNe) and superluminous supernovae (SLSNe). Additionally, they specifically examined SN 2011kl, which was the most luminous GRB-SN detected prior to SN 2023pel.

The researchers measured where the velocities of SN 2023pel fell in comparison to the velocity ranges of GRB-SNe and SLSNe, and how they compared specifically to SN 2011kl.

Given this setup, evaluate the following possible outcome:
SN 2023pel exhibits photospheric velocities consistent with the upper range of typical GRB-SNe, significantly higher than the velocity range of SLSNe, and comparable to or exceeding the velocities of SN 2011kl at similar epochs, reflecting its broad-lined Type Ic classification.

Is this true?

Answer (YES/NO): NO